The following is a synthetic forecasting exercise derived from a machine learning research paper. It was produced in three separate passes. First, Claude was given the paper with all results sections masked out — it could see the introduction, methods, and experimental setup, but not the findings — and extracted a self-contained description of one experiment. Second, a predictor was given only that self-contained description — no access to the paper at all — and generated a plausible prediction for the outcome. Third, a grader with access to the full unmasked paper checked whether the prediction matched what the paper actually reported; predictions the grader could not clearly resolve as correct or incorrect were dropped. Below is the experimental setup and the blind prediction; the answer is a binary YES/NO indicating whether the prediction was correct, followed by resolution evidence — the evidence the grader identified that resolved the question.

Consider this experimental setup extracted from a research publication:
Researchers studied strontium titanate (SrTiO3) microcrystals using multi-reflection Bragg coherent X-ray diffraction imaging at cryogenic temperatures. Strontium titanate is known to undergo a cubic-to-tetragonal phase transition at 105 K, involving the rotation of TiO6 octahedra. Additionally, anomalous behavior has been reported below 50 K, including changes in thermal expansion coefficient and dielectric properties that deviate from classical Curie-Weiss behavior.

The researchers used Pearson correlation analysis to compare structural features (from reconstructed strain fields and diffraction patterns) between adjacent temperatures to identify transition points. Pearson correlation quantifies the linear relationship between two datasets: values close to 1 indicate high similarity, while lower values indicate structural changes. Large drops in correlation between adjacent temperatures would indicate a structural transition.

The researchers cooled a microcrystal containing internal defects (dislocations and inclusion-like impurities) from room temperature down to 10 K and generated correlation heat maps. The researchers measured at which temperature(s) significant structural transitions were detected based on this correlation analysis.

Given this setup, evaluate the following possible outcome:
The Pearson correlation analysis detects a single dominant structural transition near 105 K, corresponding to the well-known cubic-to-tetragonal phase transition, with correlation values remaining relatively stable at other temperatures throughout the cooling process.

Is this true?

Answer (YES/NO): NO